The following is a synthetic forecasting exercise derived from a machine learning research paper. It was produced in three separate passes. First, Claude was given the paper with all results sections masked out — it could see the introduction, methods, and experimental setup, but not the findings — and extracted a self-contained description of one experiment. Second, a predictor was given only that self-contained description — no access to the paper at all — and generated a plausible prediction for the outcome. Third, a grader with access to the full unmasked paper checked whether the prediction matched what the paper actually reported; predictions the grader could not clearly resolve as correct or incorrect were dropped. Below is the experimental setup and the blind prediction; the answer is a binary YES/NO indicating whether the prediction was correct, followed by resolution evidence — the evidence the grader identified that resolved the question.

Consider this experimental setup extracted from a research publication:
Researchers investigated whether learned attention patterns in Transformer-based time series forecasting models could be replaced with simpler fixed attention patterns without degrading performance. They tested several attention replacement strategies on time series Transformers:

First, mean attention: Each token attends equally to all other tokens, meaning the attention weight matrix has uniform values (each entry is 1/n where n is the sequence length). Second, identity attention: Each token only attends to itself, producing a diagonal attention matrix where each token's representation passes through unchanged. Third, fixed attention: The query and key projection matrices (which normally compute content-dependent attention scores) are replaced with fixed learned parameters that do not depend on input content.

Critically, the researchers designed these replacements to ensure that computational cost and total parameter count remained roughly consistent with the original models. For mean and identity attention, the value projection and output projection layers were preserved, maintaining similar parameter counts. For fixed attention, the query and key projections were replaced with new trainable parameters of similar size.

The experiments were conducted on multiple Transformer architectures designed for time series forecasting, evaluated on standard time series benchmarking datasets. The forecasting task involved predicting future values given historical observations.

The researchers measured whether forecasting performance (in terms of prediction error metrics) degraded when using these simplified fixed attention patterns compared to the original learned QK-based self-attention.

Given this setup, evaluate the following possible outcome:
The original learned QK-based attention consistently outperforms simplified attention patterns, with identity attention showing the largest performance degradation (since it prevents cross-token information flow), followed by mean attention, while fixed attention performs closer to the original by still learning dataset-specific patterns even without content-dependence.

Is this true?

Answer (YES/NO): NO